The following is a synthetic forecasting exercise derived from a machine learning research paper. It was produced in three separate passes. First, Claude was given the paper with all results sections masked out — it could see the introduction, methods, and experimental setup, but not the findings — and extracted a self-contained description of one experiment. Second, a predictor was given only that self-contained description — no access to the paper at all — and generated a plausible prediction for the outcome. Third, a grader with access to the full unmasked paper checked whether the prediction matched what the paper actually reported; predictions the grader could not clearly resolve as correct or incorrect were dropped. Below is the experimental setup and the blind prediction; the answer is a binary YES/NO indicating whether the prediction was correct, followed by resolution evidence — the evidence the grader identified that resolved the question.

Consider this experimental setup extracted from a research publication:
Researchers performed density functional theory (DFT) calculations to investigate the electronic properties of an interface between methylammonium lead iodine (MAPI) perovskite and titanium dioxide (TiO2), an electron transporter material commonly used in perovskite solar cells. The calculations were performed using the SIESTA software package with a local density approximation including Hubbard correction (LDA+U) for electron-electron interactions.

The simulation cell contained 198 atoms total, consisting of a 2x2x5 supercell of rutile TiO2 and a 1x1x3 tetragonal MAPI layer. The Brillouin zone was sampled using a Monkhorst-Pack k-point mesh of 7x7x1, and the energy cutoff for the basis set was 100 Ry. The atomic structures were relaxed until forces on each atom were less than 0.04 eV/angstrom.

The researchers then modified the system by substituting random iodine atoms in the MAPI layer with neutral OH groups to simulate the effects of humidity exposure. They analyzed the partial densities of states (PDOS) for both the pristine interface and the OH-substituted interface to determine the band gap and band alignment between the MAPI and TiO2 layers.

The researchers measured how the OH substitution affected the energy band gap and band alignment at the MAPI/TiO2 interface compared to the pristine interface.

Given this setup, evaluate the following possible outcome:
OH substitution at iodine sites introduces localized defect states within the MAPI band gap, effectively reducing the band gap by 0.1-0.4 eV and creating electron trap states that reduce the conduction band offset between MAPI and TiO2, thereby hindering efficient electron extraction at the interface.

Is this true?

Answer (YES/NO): NO